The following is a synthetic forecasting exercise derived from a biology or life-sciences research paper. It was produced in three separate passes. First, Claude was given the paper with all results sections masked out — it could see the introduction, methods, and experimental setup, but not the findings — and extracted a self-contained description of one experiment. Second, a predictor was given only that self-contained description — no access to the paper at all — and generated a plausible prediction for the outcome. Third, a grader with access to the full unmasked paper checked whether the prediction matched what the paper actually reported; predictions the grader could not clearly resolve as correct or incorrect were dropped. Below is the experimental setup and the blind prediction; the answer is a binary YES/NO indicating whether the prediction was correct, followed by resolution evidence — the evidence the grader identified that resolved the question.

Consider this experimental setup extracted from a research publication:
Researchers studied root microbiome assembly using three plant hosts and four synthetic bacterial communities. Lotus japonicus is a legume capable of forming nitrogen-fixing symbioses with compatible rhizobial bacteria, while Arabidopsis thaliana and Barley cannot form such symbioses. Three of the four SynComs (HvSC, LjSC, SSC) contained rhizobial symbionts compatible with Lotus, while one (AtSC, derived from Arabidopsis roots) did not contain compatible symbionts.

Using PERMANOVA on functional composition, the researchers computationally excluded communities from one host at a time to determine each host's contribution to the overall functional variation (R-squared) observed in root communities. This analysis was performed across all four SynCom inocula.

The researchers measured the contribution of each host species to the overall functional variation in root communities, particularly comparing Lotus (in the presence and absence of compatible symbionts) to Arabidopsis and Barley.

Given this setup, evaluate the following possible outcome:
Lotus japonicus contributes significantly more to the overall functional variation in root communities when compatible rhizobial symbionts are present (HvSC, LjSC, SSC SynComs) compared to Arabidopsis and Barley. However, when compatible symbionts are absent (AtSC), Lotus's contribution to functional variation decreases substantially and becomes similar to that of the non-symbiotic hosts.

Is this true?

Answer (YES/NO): NO